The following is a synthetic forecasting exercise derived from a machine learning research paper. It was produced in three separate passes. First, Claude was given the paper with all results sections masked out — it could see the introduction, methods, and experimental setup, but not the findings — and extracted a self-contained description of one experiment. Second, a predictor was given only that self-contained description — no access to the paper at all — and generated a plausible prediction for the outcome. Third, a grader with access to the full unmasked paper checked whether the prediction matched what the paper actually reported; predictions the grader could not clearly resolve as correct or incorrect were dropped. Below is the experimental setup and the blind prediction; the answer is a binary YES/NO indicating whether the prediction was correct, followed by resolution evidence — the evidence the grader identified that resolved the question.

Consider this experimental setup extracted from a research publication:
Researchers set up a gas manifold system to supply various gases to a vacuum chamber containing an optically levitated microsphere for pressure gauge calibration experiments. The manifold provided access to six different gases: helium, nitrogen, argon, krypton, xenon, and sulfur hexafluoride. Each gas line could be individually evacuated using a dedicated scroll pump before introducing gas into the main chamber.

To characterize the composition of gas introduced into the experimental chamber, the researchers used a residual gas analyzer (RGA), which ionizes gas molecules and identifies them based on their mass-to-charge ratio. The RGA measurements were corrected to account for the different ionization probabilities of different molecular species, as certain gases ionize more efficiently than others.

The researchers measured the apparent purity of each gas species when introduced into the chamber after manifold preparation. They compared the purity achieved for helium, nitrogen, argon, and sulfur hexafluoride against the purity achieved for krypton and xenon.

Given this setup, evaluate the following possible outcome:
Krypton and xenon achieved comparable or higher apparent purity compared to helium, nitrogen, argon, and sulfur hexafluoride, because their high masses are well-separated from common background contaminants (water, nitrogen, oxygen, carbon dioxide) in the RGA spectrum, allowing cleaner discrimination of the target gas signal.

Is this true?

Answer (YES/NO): NO